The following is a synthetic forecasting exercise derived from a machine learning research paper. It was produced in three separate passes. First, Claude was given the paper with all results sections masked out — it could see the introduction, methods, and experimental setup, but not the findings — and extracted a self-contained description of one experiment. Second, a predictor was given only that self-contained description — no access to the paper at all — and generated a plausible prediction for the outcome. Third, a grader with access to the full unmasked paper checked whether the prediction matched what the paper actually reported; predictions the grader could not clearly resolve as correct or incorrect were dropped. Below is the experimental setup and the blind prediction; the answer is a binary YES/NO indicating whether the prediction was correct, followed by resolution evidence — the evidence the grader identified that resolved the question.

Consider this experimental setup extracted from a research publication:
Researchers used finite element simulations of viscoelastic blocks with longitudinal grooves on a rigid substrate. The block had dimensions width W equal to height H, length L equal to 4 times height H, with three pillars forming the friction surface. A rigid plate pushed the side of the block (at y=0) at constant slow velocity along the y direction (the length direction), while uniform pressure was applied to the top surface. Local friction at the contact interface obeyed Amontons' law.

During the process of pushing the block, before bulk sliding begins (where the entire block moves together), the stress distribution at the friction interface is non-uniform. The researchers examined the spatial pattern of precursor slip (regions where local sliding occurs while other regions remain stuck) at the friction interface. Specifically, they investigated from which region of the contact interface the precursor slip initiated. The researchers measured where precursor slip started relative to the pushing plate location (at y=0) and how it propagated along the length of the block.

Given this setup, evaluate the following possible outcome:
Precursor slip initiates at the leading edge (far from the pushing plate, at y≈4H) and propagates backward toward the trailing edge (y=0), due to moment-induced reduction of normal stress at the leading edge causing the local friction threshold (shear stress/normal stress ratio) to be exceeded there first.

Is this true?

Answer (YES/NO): NO